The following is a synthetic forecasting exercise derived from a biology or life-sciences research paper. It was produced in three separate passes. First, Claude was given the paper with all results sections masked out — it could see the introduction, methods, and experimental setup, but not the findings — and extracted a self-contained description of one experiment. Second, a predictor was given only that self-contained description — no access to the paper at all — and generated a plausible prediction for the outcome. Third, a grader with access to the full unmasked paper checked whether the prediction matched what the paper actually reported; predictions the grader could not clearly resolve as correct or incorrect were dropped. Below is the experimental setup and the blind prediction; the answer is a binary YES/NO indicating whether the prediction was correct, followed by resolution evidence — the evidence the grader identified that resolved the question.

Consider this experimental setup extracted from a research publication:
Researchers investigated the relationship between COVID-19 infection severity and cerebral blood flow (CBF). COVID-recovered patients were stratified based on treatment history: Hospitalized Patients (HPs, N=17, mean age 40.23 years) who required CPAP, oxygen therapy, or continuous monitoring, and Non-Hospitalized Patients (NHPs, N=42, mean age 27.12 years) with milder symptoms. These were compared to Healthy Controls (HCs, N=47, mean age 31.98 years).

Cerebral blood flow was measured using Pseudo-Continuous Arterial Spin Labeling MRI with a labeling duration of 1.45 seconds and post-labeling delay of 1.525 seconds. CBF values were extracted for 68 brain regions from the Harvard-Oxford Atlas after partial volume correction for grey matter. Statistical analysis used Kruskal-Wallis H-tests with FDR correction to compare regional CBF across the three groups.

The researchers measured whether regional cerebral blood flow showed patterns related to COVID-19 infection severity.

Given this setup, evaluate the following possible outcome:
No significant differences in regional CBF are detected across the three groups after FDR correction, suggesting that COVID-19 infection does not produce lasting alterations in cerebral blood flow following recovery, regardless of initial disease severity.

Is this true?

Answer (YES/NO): YES